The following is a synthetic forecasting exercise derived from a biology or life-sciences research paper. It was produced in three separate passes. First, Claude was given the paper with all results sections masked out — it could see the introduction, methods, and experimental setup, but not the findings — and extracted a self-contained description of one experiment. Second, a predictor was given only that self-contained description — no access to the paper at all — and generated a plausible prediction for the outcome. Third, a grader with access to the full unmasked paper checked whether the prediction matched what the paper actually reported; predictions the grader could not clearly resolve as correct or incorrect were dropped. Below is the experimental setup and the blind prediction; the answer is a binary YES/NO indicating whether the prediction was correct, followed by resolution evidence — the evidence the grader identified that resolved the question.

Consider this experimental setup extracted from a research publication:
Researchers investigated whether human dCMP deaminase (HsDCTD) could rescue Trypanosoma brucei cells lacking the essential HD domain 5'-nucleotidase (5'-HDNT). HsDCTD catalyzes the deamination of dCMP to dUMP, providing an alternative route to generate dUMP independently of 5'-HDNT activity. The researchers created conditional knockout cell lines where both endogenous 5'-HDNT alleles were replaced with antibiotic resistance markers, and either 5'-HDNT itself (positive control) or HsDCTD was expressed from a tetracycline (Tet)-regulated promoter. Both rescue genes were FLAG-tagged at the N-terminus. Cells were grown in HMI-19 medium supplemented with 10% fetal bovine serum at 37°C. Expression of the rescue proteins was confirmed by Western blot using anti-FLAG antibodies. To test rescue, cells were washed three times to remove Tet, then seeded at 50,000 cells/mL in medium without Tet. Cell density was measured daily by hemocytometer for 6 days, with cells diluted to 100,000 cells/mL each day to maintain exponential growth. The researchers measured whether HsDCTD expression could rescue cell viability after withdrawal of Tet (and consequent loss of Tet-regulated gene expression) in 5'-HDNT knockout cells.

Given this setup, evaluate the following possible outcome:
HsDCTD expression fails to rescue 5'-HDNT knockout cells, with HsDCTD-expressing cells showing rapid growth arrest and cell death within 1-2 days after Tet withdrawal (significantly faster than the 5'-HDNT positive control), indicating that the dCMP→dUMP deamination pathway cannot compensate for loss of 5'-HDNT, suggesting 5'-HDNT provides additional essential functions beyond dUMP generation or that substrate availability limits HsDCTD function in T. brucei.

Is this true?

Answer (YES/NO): NO